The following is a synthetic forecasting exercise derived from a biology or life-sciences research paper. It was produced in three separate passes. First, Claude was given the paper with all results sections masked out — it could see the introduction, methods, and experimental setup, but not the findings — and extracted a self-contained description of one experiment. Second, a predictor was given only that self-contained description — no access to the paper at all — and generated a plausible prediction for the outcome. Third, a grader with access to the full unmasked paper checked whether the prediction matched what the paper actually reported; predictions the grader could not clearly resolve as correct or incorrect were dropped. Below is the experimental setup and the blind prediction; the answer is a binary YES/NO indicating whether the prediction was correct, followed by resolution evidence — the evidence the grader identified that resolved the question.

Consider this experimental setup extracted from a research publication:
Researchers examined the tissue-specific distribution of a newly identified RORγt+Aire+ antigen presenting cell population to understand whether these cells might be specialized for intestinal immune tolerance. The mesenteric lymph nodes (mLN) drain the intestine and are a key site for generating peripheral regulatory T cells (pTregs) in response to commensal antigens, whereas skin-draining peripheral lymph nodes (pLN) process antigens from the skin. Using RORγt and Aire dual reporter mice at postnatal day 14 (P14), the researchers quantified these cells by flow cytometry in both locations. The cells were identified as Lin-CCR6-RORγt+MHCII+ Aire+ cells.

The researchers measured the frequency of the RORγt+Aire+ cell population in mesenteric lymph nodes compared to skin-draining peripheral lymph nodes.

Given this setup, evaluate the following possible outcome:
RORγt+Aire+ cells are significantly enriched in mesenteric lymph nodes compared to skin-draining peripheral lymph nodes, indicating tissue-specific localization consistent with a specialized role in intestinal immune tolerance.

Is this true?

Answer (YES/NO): YES